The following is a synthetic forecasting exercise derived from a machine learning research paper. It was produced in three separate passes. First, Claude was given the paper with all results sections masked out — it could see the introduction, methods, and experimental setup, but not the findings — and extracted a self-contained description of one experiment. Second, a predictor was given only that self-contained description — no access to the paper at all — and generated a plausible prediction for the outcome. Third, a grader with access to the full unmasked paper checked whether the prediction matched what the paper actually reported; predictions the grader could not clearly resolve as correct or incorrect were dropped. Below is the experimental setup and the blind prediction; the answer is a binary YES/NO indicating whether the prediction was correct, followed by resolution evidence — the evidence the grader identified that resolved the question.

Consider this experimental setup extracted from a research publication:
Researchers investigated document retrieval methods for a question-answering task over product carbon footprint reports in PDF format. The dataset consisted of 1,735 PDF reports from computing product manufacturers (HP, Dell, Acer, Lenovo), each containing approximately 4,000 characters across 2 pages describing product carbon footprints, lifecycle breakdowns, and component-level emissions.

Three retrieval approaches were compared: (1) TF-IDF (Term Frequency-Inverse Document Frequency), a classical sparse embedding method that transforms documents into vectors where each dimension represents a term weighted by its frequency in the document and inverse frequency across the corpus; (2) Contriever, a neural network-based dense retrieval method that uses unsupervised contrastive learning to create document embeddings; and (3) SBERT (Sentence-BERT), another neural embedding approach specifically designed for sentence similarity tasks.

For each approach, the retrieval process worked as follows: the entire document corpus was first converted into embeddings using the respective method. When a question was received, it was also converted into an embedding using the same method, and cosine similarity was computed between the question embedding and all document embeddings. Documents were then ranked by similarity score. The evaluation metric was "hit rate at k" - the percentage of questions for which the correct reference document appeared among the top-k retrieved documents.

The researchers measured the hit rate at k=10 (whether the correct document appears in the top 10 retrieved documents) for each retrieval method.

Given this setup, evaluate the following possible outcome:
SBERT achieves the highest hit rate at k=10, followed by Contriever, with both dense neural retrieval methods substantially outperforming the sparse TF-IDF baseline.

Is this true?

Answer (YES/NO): NO